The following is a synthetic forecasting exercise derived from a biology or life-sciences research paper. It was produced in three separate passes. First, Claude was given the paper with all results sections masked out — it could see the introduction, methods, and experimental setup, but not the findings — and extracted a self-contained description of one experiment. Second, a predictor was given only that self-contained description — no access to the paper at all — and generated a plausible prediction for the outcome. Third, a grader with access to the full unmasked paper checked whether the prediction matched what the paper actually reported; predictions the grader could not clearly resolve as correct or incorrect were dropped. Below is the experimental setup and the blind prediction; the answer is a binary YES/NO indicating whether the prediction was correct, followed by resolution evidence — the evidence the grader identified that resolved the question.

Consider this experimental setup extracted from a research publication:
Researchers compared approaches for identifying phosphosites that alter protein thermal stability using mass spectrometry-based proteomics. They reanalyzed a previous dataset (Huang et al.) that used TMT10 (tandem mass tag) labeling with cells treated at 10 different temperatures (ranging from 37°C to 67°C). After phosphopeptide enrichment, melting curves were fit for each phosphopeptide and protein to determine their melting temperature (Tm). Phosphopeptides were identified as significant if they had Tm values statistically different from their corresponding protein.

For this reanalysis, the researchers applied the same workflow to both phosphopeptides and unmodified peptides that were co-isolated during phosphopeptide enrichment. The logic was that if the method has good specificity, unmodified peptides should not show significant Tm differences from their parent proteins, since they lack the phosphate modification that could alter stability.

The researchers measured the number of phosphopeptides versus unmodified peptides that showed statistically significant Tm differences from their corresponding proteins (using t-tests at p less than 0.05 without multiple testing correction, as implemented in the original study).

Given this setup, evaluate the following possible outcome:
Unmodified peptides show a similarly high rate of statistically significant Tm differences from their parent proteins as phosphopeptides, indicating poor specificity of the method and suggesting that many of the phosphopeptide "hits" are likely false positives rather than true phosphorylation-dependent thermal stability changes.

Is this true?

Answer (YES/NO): YES